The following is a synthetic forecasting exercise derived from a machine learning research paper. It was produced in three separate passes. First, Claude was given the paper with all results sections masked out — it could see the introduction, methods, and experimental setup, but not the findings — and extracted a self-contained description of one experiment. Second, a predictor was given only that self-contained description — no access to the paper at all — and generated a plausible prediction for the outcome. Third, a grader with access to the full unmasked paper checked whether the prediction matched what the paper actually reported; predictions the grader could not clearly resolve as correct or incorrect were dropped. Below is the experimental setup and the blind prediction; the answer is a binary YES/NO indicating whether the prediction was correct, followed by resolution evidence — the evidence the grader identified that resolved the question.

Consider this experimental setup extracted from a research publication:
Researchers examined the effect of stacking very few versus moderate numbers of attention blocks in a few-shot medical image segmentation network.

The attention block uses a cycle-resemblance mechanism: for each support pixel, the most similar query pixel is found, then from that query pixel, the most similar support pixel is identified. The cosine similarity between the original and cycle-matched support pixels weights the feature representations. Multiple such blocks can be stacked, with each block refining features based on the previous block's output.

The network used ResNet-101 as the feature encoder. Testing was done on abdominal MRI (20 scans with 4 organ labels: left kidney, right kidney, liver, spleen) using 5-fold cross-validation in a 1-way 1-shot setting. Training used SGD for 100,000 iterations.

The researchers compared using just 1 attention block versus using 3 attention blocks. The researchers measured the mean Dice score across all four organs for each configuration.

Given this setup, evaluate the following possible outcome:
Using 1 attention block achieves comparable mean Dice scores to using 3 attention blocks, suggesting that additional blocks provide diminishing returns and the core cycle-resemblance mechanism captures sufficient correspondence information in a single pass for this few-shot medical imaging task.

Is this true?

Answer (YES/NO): NO